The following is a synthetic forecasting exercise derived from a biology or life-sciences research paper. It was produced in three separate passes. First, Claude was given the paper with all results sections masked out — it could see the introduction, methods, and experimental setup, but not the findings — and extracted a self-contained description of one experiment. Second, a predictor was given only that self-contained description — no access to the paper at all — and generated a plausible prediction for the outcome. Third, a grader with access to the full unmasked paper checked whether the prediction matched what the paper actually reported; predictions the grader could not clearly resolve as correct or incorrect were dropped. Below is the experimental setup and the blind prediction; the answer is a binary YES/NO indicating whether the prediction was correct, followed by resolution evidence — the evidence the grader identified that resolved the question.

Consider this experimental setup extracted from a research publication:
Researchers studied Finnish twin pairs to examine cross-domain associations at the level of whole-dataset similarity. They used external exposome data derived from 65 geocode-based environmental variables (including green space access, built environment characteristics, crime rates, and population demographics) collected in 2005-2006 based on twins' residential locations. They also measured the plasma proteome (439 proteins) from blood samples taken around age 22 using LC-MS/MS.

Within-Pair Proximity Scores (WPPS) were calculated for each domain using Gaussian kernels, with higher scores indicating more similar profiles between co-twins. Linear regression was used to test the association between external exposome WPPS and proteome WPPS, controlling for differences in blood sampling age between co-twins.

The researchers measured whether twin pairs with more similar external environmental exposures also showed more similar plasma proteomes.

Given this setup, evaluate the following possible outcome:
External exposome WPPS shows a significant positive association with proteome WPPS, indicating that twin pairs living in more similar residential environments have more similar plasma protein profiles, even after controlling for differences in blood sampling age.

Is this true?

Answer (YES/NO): YES